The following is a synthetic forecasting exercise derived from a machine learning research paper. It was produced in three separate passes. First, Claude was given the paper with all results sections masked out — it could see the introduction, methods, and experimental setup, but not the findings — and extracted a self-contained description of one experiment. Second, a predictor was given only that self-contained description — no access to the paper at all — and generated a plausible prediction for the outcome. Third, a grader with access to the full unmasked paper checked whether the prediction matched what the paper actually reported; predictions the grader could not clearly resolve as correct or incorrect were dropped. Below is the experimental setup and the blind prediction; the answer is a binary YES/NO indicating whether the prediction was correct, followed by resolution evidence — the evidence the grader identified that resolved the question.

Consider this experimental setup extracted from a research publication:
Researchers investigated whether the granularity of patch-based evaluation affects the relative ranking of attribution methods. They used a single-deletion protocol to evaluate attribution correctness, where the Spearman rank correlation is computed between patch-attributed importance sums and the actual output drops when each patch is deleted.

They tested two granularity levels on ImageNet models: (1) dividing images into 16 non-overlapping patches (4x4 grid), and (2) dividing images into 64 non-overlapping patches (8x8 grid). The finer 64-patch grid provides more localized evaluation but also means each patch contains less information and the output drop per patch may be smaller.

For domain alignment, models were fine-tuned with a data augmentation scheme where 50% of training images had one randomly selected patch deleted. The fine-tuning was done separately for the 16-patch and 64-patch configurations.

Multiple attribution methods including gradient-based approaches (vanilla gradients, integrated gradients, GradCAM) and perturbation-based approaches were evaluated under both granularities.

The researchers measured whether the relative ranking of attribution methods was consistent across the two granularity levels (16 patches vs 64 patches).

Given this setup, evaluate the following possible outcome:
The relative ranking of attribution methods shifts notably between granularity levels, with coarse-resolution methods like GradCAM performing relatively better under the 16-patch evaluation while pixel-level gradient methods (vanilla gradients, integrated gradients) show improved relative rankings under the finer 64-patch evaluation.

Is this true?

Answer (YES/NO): NO